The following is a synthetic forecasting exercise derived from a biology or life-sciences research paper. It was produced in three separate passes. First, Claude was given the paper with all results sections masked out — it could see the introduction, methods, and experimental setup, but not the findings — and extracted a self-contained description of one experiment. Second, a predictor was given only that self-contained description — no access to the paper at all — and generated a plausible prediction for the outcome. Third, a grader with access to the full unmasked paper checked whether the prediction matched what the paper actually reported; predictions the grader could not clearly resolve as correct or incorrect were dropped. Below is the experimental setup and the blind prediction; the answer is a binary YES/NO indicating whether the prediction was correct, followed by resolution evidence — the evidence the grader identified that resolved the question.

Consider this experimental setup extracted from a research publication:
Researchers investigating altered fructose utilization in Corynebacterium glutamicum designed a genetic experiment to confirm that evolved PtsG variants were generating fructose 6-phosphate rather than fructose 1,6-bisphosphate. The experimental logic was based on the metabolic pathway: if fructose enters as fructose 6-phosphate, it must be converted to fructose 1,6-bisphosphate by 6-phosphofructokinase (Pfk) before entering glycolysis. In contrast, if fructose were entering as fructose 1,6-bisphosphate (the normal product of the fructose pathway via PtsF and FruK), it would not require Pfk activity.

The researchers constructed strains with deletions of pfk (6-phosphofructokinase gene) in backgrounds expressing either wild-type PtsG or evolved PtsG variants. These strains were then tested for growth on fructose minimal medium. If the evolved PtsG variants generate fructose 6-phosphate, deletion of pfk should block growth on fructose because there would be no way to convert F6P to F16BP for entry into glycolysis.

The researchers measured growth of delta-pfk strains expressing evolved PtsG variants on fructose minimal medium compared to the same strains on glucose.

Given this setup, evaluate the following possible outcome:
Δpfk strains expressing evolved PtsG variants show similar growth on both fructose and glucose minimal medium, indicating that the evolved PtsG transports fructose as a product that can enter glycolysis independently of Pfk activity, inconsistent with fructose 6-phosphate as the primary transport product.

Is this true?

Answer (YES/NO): NO